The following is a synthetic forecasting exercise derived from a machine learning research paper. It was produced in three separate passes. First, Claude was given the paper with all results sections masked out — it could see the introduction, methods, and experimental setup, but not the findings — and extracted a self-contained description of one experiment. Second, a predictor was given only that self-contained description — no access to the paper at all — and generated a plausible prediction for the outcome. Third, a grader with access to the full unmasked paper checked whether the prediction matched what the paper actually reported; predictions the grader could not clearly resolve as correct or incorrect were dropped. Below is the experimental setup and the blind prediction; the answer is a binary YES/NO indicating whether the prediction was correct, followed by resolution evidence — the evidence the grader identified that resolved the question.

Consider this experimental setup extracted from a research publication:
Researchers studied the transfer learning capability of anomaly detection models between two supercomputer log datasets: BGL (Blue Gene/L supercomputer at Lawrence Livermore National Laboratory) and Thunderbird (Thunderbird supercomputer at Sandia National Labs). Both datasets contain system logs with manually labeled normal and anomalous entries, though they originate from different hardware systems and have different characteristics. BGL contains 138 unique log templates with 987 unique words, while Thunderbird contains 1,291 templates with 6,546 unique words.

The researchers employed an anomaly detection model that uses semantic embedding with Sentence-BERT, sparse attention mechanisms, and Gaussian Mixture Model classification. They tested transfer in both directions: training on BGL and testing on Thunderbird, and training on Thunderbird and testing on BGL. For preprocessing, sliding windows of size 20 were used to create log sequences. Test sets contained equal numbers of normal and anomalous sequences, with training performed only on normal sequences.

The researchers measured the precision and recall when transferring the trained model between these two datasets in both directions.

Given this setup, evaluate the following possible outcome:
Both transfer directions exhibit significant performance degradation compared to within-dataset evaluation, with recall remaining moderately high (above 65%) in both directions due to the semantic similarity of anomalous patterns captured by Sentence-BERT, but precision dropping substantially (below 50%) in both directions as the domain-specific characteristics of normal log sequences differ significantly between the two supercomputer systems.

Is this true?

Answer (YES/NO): NO